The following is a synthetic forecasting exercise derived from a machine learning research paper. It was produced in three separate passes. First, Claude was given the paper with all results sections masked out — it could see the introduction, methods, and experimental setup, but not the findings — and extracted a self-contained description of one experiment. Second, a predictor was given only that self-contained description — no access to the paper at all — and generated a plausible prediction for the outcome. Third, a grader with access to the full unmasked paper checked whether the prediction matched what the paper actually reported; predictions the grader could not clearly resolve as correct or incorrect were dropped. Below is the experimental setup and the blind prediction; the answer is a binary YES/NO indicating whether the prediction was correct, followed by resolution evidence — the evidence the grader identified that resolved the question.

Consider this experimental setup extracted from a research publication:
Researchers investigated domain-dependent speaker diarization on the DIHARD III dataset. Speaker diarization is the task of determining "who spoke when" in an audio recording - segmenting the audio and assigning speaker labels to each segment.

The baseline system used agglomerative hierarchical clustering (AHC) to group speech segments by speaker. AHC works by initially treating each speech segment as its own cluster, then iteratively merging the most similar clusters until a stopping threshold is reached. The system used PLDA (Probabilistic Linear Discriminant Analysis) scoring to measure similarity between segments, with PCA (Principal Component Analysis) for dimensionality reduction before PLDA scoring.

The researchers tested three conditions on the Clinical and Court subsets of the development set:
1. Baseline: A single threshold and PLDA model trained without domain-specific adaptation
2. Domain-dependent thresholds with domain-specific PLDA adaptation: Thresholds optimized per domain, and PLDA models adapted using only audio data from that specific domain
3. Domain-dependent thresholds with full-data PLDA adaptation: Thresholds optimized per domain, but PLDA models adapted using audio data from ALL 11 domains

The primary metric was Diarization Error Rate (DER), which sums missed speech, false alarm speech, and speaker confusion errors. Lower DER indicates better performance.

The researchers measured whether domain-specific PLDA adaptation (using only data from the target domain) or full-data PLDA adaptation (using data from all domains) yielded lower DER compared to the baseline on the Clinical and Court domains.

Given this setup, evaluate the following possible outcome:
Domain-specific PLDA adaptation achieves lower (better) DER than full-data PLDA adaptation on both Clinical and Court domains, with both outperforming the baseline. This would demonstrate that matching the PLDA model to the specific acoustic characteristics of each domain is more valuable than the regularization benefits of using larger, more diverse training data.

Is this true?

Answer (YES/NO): NO